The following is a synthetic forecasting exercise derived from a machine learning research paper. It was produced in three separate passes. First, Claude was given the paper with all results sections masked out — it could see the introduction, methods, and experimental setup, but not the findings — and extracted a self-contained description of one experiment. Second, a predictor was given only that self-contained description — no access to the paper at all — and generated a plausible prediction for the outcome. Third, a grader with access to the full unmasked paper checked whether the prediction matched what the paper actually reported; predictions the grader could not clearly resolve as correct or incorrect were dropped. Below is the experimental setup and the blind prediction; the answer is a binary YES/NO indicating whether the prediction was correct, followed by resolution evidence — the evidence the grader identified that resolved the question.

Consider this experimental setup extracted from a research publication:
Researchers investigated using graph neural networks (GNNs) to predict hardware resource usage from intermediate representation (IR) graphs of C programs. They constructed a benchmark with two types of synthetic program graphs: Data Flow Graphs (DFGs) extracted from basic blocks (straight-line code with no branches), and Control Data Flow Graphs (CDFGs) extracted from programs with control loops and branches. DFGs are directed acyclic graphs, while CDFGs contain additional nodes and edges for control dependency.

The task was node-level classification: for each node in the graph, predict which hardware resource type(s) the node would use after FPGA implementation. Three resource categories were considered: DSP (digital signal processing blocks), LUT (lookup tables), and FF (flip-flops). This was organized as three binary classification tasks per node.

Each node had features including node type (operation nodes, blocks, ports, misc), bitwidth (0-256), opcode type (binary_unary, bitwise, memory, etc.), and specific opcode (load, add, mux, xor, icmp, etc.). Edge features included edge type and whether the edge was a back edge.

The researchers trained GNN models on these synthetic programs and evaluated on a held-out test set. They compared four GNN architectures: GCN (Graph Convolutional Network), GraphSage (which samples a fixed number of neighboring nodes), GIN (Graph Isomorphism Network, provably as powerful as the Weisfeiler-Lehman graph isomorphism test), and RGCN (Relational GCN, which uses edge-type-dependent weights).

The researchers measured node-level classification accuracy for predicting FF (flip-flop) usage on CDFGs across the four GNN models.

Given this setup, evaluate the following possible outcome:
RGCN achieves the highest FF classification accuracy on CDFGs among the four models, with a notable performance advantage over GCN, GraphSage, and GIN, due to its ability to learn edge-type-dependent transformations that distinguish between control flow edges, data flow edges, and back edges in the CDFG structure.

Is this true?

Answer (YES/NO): YES